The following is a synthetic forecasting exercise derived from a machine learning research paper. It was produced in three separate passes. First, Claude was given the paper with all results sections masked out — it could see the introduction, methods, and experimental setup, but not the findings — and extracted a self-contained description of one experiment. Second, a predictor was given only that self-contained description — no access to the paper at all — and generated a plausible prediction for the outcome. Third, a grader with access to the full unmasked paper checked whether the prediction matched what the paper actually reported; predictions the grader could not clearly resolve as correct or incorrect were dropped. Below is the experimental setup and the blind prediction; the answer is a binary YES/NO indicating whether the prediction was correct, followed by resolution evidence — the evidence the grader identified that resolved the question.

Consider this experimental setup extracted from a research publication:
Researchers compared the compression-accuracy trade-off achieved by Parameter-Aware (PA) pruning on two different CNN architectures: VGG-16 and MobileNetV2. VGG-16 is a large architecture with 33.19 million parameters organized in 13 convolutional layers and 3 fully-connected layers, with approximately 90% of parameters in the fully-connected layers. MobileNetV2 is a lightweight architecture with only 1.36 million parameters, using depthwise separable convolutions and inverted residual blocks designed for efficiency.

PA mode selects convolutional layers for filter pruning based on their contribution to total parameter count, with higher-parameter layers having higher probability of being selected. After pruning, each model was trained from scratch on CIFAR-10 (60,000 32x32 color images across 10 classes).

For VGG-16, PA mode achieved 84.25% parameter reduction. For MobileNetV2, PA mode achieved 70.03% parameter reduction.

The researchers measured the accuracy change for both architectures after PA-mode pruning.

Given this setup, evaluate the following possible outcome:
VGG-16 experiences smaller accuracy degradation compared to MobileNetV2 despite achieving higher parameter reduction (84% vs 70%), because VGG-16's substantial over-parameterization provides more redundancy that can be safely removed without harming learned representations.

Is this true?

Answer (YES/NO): NO